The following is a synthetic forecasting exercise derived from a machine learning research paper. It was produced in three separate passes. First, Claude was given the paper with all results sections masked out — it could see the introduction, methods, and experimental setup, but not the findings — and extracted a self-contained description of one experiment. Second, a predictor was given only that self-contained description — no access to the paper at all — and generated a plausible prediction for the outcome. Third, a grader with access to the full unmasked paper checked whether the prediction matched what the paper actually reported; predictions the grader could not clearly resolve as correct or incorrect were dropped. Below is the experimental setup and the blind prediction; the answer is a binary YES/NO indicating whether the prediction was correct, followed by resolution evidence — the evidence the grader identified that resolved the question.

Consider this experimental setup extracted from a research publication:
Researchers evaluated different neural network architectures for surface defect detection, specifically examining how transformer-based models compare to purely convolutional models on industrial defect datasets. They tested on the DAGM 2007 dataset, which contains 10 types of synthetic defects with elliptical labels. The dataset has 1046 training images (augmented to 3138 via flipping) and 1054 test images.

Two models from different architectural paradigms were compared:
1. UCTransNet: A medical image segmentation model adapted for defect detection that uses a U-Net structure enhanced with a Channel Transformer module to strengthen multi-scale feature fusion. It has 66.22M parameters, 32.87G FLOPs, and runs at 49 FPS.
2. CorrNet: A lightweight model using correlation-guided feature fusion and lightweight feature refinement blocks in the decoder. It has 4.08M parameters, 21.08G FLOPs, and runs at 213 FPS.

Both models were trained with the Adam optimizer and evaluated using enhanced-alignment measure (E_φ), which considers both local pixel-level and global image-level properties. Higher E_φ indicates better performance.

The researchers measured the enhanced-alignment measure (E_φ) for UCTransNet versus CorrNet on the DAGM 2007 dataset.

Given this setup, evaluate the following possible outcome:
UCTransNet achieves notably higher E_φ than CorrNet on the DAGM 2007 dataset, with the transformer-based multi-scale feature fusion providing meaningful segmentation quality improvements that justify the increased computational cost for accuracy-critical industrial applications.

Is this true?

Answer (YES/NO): NO